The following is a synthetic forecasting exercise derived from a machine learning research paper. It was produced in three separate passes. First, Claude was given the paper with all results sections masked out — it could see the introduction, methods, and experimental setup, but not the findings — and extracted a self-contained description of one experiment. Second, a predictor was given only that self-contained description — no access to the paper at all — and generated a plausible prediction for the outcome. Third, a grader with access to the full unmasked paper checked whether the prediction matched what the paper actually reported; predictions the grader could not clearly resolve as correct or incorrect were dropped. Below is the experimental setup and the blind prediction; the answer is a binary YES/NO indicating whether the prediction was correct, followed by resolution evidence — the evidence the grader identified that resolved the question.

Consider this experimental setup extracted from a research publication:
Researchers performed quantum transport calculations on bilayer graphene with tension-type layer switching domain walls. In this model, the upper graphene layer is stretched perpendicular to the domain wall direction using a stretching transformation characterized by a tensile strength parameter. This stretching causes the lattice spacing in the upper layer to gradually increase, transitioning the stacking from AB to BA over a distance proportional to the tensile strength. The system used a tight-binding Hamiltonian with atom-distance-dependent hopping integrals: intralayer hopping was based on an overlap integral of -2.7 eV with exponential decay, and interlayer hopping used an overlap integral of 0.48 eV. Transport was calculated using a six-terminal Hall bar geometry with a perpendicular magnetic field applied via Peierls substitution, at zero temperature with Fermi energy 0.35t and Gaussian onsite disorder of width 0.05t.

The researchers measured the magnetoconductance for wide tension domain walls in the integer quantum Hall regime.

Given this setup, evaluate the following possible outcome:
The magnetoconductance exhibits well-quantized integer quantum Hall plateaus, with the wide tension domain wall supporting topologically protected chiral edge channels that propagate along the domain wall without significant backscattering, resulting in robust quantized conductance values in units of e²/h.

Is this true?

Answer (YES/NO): NO